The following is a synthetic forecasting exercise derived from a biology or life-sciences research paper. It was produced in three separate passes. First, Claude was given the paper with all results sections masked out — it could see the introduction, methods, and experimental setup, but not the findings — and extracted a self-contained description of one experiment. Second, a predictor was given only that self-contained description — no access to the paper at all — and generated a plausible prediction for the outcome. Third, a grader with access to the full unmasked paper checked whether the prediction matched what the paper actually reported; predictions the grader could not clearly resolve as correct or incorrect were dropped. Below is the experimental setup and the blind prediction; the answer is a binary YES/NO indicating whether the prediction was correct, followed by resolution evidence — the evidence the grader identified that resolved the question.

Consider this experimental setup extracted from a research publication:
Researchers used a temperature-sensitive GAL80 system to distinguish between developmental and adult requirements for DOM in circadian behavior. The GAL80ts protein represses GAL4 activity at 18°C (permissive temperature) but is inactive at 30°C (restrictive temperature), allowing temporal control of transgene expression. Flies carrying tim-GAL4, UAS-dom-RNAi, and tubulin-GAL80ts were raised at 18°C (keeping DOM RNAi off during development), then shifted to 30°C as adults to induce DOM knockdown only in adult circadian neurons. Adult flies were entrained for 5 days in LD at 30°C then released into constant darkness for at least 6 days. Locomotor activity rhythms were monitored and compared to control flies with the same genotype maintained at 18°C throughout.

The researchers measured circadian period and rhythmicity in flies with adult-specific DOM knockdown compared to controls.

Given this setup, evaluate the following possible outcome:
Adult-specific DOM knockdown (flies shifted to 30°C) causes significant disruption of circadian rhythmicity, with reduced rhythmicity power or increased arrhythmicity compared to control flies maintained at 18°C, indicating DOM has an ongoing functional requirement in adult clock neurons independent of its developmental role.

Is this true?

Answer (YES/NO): NO